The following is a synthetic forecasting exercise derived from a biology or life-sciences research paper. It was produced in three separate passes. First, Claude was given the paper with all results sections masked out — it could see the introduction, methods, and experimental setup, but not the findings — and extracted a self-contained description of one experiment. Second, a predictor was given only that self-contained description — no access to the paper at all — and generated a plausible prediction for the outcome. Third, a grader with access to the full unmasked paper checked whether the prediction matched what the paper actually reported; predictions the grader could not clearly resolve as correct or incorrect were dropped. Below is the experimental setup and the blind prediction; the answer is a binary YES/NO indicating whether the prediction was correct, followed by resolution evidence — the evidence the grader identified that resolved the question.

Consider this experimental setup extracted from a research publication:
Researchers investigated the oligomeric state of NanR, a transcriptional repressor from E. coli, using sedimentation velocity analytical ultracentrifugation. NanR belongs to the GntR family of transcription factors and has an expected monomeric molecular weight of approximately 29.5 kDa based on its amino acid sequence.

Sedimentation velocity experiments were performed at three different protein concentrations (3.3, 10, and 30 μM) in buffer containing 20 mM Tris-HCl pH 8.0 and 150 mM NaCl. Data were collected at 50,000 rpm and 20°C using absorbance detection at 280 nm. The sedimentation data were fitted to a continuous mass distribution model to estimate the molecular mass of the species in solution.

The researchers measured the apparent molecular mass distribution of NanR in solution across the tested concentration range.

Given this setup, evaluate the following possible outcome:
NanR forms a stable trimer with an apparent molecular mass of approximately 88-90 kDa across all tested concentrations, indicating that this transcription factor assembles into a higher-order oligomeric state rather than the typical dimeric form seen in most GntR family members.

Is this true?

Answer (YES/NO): NO